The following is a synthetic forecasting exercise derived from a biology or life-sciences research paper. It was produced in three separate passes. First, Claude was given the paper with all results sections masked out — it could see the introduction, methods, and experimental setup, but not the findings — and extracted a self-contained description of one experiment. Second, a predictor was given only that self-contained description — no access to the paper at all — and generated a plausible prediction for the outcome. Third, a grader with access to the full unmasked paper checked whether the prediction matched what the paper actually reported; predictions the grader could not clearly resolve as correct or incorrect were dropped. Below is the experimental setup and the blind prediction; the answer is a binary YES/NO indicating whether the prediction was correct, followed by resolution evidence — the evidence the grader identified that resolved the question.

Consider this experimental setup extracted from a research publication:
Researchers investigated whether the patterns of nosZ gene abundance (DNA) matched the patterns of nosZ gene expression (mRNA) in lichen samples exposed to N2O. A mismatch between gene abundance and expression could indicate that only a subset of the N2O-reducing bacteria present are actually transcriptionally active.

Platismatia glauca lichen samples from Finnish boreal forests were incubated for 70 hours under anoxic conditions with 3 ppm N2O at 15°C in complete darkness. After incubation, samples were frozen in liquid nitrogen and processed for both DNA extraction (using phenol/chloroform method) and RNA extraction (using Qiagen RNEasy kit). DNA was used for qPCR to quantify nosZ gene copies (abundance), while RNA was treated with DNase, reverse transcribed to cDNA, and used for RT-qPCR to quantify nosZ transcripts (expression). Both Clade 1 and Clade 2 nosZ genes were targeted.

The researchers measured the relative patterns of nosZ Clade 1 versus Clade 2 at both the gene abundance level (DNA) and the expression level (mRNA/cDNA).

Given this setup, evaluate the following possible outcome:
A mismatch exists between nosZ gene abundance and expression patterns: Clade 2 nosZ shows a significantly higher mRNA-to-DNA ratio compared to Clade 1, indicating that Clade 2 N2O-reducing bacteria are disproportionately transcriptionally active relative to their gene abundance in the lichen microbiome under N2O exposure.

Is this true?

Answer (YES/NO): NO